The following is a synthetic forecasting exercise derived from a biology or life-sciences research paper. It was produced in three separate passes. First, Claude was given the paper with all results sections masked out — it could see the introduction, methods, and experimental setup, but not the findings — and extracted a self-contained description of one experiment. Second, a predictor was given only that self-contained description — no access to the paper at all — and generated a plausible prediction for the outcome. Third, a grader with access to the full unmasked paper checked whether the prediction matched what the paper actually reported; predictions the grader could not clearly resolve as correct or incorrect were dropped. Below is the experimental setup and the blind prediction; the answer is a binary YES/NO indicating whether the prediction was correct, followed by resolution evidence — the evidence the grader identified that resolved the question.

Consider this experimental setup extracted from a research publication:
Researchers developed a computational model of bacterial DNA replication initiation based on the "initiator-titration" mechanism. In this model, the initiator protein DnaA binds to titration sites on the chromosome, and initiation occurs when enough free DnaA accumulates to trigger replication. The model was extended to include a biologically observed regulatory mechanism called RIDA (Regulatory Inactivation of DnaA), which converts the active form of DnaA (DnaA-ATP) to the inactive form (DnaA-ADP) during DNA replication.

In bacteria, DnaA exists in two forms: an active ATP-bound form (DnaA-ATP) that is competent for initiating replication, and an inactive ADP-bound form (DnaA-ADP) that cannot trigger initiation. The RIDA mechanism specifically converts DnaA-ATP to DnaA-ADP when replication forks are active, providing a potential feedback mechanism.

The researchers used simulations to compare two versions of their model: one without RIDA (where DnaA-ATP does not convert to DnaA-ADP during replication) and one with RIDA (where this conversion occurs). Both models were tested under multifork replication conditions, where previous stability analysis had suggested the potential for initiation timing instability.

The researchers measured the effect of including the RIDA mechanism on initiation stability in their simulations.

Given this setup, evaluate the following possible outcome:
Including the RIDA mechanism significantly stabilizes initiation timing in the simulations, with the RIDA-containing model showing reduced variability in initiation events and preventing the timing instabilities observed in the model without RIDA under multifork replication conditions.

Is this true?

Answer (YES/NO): YES